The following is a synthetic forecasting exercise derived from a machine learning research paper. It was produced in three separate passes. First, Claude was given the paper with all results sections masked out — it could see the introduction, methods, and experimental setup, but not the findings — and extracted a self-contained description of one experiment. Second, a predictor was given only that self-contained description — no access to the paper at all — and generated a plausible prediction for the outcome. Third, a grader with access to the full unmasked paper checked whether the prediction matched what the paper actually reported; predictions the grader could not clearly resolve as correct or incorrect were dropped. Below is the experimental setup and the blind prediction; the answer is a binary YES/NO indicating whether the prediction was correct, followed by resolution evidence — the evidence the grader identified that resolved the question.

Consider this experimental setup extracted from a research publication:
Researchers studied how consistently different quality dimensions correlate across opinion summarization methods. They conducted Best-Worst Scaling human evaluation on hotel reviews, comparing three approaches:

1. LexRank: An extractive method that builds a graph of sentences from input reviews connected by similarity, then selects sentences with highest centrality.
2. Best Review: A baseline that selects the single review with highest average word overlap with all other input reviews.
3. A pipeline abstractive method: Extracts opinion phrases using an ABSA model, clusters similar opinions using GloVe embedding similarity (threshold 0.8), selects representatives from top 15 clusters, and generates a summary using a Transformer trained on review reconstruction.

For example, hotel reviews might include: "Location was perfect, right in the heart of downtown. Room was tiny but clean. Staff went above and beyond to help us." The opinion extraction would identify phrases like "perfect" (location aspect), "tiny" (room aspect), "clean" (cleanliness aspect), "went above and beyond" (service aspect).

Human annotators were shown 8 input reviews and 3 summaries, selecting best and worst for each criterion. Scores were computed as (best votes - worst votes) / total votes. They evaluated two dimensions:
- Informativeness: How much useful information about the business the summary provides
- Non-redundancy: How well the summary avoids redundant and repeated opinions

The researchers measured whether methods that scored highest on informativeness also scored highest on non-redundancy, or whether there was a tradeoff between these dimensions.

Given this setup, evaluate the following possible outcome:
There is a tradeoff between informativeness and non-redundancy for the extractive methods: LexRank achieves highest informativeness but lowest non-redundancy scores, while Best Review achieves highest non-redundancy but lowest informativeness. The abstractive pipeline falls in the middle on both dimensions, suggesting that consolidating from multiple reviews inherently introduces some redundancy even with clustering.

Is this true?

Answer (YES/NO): NO